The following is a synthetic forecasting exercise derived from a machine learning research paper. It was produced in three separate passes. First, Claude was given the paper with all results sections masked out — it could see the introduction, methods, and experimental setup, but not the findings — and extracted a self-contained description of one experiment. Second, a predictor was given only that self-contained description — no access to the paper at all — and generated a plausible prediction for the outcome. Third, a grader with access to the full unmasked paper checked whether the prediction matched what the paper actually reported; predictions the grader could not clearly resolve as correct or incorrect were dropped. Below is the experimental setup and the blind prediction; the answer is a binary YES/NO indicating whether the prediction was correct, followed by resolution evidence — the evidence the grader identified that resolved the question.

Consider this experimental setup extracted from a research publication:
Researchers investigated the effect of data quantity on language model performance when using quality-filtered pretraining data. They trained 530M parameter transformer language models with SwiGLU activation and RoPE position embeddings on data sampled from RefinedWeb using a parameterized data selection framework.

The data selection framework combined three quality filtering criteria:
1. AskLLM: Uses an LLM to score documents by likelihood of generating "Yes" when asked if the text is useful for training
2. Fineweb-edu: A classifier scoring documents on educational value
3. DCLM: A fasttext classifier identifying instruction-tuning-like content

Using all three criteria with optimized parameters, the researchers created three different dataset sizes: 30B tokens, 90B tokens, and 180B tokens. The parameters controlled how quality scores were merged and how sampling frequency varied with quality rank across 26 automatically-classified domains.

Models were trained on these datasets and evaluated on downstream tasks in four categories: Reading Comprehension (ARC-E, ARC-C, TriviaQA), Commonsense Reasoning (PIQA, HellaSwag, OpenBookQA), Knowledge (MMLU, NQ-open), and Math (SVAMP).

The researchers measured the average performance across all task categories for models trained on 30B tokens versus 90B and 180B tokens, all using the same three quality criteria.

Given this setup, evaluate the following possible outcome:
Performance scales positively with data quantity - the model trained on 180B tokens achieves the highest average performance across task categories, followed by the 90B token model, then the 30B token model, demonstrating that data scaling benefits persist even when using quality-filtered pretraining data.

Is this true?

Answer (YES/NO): NO